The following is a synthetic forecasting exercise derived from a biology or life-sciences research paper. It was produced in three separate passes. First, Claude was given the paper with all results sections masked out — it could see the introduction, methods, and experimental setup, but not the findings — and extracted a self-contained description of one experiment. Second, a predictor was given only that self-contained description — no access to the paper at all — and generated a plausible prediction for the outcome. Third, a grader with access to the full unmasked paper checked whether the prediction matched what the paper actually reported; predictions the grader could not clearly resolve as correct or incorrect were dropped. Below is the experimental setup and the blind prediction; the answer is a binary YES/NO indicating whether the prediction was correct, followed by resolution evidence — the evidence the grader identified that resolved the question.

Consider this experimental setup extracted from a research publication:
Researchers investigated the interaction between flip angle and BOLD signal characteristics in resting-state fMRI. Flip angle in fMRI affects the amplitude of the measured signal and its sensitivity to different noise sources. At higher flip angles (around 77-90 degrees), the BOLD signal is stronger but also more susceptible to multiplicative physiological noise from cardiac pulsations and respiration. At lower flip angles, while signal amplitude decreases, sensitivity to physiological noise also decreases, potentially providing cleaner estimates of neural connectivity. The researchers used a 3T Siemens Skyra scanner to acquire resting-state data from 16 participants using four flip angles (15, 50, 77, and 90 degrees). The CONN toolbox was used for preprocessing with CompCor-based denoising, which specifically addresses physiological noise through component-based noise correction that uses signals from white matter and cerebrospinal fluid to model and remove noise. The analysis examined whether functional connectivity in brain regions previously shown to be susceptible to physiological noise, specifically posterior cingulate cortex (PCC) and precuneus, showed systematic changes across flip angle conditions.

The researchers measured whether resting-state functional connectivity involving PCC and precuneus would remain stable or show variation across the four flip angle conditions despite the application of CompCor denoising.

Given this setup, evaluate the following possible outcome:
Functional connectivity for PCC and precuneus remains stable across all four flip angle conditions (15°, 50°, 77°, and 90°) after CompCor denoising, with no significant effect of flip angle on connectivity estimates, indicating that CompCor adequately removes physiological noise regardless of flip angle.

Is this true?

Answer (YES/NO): NO